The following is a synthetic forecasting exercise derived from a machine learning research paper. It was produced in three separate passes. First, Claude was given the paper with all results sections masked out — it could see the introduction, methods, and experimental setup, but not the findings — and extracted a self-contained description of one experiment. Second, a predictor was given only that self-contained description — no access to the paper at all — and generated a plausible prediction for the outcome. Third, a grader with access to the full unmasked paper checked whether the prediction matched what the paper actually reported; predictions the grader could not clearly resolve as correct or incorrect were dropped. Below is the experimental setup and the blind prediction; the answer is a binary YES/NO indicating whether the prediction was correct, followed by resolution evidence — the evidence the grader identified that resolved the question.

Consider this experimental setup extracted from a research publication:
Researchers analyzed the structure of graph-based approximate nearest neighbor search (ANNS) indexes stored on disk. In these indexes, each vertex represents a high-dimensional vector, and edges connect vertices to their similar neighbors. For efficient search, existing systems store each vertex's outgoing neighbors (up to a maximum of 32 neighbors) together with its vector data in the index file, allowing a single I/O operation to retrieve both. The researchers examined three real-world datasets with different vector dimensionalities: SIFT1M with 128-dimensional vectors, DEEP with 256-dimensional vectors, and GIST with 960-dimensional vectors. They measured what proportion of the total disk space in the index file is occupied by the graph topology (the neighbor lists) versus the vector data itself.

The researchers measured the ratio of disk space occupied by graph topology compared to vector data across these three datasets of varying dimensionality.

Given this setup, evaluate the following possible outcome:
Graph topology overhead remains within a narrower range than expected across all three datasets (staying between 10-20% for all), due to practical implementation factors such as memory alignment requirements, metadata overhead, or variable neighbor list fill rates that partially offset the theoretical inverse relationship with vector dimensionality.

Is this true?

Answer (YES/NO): NO